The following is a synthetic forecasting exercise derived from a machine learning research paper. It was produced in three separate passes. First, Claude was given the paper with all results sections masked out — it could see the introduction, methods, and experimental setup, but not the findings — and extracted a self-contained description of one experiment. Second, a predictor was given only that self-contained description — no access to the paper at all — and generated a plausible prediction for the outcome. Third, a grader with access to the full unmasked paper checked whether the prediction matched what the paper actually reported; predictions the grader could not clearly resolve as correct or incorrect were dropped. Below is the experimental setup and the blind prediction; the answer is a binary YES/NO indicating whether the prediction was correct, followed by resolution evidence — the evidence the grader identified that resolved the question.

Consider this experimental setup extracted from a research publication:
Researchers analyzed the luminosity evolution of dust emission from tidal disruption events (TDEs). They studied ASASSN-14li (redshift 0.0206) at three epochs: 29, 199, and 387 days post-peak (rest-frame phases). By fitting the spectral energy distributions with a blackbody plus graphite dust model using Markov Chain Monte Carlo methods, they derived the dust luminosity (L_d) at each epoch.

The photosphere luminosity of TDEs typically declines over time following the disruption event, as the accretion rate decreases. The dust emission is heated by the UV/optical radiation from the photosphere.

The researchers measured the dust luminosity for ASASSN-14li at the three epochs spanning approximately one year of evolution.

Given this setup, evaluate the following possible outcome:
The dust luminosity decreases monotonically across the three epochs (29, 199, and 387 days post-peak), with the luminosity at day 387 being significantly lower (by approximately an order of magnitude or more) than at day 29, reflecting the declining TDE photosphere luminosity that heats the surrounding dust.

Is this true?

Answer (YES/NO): NO